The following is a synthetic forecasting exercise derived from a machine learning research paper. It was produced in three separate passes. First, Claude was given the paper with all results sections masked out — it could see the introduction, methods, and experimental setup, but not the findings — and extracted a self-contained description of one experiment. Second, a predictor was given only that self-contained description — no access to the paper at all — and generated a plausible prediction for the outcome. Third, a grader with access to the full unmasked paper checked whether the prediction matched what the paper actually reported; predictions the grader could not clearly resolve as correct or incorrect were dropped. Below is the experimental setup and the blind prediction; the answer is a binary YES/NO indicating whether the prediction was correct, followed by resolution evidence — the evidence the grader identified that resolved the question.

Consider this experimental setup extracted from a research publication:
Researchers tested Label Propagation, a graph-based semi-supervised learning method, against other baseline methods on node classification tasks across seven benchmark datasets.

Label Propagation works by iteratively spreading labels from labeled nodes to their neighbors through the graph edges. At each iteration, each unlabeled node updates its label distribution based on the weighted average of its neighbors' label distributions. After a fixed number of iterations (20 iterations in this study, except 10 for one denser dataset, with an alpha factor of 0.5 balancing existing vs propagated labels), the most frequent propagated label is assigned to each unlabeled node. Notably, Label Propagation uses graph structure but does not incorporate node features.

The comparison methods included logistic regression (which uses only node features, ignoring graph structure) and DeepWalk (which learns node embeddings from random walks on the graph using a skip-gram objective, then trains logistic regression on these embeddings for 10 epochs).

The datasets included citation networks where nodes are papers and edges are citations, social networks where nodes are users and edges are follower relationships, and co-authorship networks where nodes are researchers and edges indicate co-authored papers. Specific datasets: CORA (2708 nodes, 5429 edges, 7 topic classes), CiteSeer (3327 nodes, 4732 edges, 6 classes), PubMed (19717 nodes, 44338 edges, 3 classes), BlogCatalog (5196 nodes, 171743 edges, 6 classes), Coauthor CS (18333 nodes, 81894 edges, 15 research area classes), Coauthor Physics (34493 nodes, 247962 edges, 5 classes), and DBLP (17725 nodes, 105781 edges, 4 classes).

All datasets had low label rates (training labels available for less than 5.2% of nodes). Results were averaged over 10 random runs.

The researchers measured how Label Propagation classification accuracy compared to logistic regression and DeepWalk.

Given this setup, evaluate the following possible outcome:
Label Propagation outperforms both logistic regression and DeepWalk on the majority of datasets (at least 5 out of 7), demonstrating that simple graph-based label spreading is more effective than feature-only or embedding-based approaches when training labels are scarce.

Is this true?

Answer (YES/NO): NO